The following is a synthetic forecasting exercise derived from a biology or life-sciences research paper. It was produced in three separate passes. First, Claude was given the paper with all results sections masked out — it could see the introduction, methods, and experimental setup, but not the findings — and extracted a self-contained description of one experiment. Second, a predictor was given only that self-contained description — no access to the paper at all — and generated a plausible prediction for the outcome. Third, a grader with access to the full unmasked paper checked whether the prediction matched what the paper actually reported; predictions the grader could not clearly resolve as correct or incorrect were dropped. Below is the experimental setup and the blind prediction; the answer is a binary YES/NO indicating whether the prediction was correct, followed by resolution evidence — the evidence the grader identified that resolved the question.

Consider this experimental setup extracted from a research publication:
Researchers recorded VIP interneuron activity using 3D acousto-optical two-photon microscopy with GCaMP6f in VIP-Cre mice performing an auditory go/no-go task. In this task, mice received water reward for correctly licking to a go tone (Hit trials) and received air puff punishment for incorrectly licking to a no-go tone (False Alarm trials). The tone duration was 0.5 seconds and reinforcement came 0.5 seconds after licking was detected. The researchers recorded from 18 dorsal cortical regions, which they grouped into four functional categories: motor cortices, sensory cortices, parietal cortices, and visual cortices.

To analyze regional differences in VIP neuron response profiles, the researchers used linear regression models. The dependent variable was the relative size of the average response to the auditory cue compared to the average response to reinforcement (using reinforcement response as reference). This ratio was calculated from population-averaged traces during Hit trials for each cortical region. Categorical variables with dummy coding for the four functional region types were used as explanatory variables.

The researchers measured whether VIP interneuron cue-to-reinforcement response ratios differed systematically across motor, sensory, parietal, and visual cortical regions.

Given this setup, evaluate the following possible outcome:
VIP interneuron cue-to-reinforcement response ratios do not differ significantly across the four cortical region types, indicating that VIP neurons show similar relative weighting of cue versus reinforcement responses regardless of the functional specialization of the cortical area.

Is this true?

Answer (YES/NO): YES